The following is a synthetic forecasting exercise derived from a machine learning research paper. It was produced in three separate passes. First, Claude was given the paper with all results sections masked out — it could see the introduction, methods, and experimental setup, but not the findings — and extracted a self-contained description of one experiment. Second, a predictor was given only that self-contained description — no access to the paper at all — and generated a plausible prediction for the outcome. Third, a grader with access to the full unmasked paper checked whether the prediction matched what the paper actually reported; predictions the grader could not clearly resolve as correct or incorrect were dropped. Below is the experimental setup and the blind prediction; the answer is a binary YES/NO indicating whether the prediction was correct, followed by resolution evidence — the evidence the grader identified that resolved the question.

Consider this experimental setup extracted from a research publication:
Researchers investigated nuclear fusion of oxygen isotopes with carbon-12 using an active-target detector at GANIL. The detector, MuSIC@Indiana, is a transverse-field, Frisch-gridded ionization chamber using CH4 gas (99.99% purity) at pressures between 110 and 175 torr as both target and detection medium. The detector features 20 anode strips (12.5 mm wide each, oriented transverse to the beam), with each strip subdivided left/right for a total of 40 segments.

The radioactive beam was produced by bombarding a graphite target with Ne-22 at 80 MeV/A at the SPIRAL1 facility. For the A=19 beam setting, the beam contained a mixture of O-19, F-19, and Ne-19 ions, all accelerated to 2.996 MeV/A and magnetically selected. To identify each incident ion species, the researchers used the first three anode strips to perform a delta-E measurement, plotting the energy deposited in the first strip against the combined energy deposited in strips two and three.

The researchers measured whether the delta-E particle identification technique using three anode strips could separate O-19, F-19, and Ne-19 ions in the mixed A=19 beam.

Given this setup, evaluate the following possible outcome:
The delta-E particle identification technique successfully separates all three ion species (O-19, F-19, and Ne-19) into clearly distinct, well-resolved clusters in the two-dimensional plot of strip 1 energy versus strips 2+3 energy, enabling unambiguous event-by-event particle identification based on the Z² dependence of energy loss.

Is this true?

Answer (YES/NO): YES